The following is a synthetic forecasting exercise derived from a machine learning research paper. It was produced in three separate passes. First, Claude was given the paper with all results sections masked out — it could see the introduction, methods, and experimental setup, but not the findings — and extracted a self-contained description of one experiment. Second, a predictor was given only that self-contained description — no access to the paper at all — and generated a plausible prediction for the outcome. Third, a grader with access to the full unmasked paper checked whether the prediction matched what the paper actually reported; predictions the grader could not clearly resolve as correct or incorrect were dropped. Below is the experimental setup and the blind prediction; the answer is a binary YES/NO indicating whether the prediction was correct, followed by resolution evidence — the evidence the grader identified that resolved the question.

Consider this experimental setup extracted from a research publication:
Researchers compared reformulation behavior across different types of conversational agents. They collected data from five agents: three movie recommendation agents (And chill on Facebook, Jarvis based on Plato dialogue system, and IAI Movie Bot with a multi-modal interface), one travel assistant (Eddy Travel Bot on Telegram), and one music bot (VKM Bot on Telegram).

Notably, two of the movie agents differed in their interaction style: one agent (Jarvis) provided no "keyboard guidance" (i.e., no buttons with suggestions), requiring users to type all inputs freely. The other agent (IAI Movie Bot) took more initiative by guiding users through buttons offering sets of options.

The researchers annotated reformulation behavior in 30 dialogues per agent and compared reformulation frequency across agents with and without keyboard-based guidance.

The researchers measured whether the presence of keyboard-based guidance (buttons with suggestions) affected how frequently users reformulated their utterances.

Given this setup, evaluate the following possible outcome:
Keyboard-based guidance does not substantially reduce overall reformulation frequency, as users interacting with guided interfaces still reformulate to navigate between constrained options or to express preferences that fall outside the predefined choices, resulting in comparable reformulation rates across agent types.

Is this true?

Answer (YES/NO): NO